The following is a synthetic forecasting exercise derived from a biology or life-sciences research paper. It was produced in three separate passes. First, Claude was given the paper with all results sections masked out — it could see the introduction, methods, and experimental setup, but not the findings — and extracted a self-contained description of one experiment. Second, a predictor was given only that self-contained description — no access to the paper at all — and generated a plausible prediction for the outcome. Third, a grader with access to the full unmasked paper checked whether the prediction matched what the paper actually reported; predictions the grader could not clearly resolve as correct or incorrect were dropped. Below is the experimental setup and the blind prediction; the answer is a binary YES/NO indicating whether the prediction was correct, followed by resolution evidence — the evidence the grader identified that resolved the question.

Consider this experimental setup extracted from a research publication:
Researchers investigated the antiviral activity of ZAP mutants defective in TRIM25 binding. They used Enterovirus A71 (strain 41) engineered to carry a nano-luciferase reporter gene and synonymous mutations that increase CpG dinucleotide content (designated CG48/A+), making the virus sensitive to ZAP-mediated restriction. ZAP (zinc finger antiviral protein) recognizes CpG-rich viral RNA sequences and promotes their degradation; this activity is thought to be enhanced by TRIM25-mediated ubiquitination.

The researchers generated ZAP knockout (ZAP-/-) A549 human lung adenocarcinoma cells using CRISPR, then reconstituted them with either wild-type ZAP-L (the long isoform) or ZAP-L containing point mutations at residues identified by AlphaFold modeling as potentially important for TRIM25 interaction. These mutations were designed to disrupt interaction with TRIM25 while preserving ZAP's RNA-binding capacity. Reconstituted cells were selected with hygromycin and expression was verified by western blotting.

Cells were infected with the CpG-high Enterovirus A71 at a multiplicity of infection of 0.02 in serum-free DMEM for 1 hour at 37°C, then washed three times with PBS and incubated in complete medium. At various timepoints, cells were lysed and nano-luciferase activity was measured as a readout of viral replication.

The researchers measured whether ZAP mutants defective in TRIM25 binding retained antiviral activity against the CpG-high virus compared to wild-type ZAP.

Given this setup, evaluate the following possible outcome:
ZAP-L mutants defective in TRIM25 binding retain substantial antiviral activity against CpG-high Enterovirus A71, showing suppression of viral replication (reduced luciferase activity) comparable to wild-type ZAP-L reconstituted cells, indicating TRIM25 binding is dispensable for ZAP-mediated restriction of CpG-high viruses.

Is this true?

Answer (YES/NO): NO